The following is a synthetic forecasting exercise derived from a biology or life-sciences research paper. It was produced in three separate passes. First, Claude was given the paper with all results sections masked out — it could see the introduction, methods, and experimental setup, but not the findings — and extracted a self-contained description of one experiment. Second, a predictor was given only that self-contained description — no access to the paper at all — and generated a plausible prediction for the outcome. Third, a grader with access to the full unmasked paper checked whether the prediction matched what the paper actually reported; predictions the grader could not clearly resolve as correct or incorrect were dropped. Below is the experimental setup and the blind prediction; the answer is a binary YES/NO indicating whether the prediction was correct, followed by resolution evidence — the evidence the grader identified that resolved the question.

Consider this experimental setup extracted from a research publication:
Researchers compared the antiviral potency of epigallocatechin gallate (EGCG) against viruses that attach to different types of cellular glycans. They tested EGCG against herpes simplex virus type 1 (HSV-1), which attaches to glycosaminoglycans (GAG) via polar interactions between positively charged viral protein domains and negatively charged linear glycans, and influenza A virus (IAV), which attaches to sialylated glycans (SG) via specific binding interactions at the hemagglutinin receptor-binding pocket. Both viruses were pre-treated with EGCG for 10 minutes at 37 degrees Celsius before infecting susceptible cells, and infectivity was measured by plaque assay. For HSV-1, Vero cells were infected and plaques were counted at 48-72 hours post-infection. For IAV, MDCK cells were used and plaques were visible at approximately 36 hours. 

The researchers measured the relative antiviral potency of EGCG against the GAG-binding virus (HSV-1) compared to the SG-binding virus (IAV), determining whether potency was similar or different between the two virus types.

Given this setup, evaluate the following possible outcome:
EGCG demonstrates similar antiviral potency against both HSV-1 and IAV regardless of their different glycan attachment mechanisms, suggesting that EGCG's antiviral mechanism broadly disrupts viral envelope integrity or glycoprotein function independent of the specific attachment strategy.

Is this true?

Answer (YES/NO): NO